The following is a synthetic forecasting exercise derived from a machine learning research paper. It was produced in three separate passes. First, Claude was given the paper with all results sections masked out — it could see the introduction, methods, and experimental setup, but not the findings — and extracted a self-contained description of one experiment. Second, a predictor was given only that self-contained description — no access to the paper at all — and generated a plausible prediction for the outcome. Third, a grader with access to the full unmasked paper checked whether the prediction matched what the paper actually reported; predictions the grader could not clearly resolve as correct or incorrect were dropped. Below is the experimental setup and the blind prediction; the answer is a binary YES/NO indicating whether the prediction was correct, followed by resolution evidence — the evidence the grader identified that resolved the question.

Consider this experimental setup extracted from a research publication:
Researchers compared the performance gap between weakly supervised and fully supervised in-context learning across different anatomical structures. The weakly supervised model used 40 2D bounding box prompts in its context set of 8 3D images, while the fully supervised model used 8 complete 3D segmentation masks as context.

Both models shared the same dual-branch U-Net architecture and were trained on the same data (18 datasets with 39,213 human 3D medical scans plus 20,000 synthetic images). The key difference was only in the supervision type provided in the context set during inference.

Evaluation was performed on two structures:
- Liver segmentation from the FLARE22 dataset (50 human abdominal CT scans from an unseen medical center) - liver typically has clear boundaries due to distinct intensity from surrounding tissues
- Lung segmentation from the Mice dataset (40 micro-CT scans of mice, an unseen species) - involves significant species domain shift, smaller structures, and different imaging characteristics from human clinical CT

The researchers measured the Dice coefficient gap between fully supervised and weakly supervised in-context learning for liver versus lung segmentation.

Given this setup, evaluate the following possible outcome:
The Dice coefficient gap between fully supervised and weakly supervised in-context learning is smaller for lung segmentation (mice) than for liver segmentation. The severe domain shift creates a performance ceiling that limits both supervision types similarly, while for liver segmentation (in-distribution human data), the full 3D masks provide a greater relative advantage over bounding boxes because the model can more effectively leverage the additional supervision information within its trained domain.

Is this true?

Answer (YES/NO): NO